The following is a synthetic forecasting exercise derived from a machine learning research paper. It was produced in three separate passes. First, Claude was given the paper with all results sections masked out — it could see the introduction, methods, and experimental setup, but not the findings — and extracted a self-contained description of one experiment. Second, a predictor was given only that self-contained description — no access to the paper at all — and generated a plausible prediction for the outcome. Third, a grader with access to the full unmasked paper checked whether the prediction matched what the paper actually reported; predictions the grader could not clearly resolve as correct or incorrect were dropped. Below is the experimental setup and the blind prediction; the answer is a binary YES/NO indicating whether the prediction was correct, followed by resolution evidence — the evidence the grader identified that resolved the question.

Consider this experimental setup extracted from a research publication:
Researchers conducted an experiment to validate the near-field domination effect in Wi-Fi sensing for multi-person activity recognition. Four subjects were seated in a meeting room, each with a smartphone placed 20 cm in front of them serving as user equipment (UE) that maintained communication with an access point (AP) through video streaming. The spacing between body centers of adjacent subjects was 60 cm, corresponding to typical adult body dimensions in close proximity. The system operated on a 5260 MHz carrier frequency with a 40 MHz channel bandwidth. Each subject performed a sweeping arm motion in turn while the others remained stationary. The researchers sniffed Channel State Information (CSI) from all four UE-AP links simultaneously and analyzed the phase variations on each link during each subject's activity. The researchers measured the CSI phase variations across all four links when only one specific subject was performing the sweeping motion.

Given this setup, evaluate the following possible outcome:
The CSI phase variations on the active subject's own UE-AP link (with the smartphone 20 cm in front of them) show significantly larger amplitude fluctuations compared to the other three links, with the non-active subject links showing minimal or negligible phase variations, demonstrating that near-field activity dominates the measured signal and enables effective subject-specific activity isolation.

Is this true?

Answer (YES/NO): YES